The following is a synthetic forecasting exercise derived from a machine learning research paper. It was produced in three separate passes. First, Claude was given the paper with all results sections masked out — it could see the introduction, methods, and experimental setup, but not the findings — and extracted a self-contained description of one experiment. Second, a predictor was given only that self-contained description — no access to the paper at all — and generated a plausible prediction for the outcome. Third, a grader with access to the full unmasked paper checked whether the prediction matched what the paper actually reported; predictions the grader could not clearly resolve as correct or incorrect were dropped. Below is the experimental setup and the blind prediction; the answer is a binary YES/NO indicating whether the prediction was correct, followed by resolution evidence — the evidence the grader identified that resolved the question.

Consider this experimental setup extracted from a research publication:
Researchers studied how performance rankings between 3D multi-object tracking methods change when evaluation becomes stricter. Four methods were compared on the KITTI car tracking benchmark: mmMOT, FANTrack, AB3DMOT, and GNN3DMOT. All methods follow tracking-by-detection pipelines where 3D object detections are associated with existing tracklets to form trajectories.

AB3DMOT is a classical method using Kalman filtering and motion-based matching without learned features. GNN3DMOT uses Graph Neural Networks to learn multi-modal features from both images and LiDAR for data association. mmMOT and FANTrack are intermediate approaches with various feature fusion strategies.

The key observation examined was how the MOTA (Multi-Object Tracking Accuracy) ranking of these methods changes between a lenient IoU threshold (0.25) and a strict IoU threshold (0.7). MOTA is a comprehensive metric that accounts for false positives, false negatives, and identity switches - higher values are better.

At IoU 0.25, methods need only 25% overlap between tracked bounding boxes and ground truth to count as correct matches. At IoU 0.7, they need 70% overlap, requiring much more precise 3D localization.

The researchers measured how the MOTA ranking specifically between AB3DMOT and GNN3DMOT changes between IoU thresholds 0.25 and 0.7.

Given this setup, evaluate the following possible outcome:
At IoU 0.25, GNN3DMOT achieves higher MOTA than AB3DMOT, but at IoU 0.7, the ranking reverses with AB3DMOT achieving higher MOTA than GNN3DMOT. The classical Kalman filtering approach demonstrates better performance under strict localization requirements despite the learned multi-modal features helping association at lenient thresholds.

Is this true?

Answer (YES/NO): NO